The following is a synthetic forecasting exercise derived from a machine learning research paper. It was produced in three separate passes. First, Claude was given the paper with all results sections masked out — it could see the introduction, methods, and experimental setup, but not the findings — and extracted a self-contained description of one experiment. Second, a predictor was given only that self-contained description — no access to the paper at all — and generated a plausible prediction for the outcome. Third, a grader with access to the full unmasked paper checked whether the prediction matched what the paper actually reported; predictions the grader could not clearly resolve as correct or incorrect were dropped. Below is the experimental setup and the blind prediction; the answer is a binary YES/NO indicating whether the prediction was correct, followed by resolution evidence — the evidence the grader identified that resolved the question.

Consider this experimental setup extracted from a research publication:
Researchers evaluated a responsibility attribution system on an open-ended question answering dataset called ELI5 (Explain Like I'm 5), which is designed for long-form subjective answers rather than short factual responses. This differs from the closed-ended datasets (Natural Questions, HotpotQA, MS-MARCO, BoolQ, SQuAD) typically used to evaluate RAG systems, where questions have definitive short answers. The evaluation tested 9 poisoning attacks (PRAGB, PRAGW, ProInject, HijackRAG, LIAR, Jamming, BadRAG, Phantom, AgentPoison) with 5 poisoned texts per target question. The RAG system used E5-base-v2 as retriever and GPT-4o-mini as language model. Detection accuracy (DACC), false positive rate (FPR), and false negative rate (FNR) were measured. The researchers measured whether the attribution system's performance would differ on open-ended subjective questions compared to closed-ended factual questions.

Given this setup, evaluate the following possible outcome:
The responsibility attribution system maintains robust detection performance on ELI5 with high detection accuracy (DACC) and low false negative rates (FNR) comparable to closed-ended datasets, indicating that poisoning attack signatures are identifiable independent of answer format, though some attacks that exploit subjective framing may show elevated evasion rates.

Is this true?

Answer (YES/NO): NO